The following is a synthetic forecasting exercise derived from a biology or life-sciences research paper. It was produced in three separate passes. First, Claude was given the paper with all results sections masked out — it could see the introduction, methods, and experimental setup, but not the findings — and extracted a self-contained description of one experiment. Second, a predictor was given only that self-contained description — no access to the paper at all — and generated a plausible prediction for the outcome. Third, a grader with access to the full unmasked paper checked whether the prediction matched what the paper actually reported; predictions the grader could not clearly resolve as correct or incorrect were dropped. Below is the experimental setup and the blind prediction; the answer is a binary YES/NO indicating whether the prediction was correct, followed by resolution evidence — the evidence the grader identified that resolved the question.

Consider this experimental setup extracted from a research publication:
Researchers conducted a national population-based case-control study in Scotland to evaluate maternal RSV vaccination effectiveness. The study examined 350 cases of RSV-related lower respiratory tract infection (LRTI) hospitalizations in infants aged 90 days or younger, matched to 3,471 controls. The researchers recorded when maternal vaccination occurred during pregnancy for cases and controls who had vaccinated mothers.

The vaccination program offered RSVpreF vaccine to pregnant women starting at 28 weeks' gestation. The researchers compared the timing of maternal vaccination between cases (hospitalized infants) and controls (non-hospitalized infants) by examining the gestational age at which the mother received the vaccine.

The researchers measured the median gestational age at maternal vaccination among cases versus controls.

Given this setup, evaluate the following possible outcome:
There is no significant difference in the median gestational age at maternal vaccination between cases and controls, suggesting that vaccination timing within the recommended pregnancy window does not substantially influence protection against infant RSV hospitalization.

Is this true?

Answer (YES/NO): NO